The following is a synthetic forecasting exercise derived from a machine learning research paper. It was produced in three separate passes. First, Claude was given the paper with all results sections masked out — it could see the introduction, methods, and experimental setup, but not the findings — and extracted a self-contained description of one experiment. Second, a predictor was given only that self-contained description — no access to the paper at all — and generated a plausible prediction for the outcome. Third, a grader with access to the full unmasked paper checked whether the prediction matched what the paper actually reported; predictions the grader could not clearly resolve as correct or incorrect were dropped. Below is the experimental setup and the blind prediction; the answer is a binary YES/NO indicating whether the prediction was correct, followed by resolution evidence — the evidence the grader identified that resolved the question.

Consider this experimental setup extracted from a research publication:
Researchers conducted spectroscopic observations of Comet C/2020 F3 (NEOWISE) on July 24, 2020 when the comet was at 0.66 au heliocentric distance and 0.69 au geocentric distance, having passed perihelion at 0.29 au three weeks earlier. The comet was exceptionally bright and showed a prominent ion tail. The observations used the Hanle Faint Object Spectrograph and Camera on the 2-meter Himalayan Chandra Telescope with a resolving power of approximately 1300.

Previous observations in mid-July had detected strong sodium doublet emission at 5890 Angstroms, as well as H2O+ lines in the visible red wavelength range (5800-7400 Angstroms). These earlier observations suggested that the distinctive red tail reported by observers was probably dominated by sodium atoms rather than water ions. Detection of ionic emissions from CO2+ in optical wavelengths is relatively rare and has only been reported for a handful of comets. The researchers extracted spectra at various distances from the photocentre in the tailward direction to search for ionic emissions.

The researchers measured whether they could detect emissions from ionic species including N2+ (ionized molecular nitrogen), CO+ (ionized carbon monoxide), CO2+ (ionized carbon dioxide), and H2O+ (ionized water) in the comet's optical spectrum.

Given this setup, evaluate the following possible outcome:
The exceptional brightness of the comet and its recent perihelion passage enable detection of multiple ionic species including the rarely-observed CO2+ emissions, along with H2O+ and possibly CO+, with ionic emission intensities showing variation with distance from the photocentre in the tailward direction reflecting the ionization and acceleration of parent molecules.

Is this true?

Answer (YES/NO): YES